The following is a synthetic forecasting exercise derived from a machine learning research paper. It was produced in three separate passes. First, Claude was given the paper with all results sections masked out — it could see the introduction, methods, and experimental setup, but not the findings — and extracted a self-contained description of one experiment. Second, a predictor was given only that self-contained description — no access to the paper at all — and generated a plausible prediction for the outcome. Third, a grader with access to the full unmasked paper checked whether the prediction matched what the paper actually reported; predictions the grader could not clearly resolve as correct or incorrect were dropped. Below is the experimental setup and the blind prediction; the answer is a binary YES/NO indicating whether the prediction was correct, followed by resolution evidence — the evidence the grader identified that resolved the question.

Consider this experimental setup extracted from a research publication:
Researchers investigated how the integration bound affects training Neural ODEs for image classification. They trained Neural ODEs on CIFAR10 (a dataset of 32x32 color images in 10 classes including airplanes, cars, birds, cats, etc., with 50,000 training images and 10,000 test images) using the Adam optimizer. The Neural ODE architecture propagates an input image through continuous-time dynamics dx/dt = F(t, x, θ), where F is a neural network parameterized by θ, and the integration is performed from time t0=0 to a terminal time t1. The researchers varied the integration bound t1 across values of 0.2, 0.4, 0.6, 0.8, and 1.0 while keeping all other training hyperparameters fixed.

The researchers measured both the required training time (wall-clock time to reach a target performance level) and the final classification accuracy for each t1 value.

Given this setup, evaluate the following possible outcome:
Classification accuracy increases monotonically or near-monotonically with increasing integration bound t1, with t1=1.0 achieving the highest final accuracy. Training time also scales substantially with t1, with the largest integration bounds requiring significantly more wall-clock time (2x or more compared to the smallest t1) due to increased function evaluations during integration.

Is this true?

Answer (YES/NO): NO